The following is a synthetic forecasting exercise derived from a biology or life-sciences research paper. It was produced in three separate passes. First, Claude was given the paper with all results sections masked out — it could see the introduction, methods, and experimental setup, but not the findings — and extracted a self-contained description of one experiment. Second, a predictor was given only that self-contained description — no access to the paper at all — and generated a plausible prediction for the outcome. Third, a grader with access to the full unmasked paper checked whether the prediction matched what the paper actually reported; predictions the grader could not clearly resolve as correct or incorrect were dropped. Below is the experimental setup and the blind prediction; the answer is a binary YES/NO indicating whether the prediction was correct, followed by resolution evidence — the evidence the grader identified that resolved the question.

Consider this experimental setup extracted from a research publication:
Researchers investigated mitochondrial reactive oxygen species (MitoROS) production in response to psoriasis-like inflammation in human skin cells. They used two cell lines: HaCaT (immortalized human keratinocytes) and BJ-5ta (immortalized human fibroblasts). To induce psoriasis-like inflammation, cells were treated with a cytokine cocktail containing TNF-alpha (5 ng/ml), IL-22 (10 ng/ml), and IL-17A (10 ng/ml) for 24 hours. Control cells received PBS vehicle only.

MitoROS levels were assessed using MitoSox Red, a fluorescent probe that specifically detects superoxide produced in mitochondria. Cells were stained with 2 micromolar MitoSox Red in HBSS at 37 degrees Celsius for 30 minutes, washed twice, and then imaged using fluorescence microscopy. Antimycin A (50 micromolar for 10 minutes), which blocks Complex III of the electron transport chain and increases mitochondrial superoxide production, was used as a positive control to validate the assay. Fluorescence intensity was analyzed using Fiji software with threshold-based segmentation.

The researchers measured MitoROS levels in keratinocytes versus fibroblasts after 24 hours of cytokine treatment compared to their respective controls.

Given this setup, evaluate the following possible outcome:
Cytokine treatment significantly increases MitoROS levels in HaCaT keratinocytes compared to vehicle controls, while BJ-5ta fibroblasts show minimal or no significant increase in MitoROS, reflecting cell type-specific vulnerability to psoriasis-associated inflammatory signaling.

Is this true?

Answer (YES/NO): NO